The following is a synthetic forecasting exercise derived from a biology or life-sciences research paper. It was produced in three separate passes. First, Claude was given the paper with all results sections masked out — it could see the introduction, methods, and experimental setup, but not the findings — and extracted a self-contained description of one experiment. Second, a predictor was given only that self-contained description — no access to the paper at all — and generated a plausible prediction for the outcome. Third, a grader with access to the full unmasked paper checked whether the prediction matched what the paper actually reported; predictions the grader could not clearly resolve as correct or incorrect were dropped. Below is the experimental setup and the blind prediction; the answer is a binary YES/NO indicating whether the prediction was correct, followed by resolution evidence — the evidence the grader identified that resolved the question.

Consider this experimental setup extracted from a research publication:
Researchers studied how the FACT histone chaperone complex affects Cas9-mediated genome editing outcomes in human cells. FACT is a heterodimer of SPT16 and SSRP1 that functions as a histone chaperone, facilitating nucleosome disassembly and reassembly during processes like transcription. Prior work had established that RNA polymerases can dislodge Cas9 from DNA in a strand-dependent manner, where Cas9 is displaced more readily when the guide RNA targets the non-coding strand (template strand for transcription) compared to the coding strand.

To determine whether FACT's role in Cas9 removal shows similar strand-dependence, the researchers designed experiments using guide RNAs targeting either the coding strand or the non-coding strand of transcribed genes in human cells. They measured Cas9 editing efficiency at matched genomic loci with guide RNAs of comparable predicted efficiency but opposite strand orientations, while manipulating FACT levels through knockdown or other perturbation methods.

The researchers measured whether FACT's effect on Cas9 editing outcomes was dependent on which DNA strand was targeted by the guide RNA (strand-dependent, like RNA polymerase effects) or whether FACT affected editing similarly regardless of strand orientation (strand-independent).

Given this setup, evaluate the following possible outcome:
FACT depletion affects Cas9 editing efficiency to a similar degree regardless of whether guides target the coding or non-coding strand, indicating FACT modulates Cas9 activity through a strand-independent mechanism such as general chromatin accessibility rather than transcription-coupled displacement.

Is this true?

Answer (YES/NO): YES